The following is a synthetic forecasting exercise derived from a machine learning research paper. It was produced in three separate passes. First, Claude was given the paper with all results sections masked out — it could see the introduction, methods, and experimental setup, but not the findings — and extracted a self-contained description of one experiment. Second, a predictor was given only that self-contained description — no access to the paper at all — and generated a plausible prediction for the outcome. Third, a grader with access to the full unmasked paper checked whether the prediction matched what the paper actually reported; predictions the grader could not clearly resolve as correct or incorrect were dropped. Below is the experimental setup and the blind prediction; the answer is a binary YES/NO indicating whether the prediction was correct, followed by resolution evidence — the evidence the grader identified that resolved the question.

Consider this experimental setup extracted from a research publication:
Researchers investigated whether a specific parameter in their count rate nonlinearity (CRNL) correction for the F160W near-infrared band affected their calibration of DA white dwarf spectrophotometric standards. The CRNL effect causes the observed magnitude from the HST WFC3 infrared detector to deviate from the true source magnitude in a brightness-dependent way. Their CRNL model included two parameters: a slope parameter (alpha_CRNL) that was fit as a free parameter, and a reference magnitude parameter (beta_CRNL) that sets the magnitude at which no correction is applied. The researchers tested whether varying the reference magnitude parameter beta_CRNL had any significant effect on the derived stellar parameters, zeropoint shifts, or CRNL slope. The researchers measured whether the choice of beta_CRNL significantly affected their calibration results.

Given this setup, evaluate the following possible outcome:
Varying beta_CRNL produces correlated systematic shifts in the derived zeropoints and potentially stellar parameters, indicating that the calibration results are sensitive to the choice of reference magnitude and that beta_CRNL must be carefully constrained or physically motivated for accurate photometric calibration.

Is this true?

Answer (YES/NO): NO